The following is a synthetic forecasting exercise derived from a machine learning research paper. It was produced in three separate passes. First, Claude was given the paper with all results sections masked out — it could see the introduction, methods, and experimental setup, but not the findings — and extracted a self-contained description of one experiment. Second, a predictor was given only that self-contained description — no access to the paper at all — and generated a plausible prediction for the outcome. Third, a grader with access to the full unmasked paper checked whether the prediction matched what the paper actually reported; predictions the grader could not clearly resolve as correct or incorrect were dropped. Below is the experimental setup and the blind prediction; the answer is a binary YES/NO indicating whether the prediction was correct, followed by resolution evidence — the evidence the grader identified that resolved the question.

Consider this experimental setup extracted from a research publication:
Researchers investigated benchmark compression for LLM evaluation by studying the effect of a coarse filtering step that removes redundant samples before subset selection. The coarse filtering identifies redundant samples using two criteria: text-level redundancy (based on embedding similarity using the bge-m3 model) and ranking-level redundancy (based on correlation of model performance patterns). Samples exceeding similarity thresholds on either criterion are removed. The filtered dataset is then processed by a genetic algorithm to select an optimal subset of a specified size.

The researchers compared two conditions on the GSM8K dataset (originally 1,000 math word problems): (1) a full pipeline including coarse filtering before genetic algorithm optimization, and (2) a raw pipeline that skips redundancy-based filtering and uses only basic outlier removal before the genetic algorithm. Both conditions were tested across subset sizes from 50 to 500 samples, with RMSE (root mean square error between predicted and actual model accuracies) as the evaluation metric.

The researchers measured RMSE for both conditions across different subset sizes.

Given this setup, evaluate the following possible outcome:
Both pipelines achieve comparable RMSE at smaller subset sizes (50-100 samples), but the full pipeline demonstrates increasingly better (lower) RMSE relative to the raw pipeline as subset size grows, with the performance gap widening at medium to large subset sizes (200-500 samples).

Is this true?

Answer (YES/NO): NO